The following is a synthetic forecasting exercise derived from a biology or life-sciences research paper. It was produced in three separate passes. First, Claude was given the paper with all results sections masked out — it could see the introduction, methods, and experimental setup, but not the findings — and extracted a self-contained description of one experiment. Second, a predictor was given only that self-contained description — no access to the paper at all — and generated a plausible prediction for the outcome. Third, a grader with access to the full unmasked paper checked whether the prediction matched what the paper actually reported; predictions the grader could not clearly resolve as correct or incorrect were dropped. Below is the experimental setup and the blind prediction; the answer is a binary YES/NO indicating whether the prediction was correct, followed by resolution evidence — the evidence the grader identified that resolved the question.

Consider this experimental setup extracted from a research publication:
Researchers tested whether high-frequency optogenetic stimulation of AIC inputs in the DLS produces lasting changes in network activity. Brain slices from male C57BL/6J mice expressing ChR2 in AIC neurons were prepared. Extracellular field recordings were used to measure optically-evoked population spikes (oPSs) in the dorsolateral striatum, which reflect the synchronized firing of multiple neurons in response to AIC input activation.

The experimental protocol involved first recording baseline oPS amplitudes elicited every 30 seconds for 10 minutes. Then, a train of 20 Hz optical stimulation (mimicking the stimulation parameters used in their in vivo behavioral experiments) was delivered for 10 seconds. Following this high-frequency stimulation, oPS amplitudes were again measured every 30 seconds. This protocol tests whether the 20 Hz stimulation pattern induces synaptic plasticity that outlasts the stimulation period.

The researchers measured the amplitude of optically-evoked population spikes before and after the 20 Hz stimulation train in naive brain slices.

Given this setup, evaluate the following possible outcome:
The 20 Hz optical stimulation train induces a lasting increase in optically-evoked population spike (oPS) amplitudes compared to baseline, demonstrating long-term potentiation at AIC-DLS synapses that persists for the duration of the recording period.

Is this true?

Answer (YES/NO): NO